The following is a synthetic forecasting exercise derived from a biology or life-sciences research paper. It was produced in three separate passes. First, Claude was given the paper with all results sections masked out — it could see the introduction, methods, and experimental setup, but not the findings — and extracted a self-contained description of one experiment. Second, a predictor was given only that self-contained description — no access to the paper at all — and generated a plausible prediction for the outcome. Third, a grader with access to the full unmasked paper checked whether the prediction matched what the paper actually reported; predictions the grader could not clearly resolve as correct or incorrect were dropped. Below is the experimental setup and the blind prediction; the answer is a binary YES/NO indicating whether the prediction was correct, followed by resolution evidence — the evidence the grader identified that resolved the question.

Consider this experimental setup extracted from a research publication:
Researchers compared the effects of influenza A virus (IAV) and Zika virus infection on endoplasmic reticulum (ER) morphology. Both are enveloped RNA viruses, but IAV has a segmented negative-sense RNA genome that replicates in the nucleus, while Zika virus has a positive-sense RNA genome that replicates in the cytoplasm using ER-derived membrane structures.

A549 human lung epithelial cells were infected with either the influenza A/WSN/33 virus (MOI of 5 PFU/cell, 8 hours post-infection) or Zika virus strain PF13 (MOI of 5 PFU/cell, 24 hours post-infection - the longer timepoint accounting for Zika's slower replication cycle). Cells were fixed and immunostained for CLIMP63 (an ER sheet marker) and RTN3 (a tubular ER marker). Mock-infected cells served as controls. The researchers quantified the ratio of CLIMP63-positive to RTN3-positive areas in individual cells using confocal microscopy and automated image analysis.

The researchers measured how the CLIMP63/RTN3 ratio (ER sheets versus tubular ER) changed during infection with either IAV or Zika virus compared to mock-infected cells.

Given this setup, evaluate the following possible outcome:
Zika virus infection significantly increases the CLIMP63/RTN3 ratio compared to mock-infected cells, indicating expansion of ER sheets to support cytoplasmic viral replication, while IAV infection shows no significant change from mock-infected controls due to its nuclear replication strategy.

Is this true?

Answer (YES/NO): NO